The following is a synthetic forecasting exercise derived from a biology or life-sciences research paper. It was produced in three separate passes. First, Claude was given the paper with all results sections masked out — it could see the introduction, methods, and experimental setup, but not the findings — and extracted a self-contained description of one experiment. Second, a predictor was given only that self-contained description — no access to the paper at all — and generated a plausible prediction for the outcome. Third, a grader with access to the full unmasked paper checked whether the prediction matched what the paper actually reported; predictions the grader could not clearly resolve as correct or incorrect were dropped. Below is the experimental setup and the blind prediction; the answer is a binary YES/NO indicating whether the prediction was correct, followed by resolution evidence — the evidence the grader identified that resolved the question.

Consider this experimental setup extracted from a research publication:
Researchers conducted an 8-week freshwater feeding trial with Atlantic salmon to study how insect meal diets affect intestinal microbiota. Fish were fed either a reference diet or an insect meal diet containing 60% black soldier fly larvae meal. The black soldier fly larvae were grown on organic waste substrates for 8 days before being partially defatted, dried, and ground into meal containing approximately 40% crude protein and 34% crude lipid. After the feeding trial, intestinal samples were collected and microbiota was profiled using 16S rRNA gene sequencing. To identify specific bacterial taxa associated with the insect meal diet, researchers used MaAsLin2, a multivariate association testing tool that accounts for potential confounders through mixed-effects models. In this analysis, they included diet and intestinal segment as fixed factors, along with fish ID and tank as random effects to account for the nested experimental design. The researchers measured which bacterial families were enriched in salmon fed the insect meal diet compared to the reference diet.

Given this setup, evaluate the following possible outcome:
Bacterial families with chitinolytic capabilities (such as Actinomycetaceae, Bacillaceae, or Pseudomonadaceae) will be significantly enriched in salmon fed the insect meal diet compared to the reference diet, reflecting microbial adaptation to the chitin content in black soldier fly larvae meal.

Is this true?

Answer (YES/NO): YES